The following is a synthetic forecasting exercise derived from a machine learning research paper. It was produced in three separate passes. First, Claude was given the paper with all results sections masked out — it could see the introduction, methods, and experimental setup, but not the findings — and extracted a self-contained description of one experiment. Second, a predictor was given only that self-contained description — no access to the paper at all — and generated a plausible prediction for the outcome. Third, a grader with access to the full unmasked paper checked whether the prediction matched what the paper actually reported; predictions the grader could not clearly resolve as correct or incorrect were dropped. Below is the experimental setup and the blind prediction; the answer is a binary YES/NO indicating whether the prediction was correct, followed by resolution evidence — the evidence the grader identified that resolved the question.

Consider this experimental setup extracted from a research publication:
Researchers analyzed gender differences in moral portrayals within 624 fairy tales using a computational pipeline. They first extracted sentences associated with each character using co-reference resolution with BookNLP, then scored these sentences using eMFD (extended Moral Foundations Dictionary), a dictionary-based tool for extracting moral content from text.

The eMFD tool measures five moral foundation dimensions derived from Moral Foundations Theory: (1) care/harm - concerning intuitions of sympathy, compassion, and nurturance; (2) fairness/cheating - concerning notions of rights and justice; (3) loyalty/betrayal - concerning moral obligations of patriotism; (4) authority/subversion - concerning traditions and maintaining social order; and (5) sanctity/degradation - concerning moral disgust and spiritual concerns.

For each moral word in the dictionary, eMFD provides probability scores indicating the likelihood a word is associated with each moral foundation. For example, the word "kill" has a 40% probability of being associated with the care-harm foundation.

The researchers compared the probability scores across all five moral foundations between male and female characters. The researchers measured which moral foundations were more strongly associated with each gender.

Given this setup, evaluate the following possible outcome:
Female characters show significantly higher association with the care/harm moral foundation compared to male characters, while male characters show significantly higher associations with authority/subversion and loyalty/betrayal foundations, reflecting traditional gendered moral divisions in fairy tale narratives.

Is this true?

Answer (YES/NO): NO